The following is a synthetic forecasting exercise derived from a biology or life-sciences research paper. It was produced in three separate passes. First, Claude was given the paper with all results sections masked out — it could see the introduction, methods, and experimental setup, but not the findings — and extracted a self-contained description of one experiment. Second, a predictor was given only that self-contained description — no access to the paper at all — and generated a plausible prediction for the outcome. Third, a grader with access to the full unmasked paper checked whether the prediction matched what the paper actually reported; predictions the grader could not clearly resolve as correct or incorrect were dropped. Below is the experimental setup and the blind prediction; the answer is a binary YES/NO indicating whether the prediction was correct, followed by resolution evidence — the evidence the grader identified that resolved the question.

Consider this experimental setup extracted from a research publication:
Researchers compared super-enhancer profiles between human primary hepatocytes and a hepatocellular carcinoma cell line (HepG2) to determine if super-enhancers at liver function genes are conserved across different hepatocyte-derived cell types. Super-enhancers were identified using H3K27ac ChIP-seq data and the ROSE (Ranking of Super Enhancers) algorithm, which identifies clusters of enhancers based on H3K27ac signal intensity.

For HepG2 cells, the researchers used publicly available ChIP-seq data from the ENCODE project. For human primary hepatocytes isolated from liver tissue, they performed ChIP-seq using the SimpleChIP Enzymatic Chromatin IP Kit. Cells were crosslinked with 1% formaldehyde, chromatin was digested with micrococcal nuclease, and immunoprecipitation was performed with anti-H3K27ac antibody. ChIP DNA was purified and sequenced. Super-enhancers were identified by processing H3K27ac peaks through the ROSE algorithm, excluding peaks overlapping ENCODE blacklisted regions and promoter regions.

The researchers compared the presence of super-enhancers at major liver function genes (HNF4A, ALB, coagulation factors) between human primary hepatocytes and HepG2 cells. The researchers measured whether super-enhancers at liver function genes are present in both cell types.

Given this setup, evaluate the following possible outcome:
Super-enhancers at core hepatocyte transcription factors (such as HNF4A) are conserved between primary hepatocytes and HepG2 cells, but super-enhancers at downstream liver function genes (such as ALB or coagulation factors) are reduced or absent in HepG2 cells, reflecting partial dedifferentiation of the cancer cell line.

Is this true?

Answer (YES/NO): NO